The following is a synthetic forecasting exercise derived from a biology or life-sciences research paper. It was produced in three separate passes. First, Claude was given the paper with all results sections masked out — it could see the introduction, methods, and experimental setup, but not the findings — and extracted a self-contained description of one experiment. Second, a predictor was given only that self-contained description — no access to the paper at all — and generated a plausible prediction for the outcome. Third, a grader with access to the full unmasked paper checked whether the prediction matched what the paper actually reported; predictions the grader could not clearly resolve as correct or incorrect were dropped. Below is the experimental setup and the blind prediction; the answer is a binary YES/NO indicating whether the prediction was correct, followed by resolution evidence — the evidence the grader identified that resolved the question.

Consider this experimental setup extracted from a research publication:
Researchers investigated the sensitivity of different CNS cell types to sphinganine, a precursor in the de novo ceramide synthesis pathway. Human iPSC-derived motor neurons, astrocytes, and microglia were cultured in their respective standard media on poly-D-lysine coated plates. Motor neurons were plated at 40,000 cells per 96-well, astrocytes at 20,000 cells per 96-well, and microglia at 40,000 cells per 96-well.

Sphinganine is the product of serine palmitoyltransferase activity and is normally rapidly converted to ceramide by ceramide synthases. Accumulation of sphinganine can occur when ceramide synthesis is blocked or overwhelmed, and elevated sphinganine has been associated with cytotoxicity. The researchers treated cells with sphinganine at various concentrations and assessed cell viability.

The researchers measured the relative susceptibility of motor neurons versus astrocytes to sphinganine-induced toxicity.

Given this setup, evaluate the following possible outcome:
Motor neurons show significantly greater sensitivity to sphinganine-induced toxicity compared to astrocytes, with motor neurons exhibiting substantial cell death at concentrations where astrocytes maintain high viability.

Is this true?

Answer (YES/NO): YES